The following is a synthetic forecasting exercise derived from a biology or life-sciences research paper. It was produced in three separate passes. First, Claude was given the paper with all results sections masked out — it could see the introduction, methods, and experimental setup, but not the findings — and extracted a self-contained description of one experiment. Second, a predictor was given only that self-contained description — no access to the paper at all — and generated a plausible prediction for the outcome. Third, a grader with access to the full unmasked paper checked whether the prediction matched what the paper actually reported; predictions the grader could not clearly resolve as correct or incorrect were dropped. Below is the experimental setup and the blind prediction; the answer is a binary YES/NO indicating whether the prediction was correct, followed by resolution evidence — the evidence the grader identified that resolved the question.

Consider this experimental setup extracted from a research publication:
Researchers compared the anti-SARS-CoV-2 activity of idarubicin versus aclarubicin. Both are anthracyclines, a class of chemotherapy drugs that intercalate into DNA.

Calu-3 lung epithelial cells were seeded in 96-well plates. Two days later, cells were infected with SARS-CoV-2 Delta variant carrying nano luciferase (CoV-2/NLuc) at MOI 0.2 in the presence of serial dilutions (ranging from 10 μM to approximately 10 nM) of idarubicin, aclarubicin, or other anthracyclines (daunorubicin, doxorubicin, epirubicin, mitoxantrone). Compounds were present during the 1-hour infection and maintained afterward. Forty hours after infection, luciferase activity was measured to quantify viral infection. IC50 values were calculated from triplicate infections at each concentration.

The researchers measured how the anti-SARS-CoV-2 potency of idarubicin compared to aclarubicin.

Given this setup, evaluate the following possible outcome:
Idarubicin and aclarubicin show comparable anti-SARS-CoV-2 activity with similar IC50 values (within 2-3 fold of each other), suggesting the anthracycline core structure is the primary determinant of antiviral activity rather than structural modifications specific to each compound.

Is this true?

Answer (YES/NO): NO